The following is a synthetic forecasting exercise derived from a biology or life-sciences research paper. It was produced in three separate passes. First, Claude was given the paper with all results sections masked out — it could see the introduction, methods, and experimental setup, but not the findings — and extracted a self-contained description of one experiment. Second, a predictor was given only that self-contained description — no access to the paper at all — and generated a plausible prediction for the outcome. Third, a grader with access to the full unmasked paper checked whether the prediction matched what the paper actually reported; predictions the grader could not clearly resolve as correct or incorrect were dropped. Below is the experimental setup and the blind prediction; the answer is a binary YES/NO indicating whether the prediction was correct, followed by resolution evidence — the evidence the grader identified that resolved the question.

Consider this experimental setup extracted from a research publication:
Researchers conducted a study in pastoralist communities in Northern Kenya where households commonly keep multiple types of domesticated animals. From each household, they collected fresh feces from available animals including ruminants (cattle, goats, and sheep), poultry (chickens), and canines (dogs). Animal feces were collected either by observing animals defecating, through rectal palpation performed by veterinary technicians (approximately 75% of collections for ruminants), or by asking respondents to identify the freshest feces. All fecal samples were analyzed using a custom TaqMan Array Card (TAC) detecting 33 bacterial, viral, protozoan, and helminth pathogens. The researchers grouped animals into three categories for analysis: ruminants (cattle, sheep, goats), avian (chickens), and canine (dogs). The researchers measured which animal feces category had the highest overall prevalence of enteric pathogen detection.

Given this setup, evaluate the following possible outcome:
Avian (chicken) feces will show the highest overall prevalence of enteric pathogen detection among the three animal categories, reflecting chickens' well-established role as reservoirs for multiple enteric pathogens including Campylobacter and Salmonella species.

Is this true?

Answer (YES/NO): NO